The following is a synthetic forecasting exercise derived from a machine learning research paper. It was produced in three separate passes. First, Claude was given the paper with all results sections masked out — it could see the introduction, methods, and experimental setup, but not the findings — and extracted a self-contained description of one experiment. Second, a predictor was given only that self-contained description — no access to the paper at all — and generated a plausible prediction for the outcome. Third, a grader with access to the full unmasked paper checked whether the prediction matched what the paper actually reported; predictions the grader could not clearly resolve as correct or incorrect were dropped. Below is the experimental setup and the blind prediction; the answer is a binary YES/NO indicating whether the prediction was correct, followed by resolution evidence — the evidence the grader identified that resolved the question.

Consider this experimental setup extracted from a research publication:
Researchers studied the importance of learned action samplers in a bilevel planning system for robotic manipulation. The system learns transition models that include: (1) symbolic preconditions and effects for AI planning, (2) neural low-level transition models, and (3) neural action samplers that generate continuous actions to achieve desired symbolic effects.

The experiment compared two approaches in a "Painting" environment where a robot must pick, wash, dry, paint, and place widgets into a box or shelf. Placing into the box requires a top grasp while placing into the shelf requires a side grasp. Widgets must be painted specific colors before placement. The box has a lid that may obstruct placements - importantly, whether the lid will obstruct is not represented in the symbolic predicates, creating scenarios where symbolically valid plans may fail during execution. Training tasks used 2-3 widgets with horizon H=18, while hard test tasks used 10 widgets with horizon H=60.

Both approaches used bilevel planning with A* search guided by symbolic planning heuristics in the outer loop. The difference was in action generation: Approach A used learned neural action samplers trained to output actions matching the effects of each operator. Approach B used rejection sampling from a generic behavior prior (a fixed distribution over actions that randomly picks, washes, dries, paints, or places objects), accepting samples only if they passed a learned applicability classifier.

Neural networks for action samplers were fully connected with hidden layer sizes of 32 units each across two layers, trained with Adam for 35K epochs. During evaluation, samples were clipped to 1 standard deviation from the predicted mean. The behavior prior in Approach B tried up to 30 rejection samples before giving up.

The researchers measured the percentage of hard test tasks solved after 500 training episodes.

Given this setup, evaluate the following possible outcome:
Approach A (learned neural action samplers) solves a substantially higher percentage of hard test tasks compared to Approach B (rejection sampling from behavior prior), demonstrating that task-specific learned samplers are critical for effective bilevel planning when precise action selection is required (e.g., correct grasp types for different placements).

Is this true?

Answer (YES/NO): YES